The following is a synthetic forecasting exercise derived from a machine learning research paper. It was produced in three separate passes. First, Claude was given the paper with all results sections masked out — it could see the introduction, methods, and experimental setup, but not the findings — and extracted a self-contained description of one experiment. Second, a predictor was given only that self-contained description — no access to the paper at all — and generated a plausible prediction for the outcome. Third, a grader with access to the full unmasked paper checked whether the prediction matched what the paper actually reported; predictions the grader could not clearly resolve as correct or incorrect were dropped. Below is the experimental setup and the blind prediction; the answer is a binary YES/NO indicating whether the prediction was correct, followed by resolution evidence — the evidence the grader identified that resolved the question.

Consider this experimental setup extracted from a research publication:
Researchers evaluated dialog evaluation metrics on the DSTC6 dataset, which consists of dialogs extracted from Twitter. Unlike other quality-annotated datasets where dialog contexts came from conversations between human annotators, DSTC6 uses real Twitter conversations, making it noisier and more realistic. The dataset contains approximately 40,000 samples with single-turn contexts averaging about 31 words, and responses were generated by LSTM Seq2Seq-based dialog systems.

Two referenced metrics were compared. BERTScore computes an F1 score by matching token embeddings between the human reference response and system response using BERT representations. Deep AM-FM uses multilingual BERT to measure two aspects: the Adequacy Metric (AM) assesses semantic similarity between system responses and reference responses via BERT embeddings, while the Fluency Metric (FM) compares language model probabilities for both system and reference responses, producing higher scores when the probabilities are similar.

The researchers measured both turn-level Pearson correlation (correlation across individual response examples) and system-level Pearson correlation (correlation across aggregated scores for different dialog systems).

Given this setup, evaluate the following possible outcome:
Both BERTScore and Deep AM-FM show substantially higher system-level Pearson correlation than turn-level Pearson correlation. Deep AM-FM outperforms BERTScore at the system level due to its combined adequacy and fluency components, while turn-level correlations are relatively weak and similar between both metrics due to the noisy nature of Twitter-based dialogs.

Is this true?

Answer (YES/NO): NO